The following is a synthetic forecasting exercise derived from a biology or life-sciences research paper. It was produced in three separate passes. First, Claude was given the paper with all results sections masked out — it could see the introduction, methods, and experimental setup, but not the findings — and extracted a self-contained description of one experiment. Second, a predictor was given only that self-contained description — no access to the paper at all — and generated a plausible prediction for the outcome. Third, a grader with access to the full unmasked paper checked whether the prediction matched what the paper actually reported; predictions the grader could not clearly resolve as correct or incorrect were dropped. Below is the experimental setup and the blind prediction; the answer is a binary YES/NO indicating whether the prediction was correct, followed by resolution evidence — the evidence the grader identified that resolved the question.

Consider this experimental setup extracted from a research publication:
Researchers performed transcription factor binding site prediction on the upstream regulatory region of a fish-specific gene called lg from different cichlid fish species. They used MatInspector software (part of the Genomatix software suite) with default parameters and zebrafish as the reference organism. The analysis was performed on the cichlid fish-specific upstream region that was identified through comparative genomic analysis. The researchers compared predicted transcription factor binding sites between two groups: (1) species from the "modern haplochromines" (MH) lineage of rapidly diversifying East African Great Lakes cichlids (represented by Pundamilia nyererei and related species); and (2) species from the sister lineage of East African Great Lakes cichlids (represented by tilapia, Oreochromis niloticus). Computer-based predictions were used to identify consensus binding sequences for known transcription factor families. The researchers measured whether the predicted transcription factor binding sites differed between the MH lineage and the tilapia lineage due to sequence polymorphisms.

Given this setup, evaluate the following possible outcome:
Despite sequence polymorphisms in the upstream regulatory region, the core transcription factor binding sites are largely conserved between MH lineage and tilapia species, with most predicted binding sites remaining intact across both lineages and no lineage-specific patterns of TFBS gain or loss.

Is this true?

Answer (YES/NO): NO